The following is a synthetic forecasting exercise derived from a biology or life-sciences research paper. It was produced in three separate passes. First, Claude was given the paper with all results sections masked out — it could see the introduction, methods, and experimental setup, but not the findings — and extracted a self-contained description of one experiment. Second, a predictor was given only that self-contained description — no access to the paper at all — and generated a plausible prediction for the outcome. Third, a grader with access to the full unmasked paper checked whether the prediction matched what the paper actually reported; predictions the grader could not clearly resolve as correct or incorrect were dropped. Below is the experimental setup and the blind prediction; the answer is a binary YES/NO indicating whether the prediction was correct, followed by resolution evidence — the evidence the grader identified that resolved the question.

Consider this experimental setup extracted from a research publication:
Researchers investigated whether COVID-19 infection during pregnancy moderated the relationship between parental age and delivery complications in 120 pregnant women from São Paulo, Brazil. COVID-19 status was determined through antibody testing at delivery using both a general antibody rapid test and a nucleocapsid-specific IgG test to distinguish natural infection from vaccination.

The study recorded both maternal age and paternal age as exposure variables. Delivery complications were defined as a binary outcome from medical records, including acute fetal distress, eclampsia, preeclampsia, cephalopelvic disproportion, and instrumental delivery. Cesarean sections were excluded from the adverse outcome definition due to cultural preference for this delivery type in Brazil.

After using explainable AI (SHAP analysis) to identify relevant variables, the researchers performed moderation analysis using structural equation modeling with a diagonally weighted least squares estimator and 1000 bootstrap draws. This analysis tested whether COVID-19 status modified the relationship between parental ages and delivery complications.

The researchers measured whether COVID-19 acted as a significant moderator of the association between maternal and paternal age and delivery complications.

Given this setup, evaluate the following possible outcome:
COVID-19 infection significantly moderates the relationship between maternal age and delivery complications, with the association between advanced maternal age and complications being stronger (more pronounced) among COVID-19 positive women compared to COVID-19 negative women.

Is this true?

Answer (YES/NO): NO